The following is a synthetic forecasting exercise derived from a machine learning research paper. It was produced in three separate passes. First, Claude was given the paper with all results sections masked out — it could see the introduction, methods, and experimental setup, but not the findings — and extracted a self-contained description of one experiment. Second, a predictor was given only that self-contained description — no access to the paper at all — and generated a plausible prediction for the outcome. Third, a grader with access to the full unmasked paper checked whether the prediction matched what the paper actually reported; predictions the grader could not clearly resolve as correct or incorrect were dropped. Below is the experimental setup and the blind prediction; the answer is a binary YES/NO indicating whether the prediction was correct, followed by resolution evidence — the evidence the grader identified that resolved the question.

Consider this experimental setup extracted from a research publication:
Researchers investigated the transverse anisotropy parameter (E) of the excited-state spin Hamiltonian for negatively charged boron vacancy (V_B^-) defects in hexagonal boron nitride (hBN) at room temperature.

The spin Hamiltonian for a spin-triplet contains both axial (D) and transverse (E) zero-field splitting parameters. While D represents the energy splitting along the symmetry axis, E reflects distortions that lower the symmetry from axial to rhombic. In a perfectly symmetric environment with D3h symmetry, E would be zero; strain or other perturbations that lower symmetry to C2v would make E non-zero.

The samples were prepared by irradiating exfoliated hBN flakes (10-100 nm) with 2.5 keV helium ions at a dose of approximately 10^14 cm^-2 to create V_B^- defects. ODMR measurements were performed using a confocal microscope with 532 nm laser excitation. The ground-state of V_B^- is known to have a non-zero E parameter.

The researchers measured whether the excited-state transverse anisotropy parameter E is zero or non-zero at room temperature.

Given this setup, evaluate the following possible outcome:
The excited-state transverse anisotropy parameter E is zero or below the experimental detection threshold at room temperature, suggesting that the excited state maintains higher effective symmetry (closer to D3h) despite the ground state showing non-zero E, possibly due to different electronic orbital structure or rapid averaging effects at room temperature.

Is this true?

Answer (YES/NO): NO